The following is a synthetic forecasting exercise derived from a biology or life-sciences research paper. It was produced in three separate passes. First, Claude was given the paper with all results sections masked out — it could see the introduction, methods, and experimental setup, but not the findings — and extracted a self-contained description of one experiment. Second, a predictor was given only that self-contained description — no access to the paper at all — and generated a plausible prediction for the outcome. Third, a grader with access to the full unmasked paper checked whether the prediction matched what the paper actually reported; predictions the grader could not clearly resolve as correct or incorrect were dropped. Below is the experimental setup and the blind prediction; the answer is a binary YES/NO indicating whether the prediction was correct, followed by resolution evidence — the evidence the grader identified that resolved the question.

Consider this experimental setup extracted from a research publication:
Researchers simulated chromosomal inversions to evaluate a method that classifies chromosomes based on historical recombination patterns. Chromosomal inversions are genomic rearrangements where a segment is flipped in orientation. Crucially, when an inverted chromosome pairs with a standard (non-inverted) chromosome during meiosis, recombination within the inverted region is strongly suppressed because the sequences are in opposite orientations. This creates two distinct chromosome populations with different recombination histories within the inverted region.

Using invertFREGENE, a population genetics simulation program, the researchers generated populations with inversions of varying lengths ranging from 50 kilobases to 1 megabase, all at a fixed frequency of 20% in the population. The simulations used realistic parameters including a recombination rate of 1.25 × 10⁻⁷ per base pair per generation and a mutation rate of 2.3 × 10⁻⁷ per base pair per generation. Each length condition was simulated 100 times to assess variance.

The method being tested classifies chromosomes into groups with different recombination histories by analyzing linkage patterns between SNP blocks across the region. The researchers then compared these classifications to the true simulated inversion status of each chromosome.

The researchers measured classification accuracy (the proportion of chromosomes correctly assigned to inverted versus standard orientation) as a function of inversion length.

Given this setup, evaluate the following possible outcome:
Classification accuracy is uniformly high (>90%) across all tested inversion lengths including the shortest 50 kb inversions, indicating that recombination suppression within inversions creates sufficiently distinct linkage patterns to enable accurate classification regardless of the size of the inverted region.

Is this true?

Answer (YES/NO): NO